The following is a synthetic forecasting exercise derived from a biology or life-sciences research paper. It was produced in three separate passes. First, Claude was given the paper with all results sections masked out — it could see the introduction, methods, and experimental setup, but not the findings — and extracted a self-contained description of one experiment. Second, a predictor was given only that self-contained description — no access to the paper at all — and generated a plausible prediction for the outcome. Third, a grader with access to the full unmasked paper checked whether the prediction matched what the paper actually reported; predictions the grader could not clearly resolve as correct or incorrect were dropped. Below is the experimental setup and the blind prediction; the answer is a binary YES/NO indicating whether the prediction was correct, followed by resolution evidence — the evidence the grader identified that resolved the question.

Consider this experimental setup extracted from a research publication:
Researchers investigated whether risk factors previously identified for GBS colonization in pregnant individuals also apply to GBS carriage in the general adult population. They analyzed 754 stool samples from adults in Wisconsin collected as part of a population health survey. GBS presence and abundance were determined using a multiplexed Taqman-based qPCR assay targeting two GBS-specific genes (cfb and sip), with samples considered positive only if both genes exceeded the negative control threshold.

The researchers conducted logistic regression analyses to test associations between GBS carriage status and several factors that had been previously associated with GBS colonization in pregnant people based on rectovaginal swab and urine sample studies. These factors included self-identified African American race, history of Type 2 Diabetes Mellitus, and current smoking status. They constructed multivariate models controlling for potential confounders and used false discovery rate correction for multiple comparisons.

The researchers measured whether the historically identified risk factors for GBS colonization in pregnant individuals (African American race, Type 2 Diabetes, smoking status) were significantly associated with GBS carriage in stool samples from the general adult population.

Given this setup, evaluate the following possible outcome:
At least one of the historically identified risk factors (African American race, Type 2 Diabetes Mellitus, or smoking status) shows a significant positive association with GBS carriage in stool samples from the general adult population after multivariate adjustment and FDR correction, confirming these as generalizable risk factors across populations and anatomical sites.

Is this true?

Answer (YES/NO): NO